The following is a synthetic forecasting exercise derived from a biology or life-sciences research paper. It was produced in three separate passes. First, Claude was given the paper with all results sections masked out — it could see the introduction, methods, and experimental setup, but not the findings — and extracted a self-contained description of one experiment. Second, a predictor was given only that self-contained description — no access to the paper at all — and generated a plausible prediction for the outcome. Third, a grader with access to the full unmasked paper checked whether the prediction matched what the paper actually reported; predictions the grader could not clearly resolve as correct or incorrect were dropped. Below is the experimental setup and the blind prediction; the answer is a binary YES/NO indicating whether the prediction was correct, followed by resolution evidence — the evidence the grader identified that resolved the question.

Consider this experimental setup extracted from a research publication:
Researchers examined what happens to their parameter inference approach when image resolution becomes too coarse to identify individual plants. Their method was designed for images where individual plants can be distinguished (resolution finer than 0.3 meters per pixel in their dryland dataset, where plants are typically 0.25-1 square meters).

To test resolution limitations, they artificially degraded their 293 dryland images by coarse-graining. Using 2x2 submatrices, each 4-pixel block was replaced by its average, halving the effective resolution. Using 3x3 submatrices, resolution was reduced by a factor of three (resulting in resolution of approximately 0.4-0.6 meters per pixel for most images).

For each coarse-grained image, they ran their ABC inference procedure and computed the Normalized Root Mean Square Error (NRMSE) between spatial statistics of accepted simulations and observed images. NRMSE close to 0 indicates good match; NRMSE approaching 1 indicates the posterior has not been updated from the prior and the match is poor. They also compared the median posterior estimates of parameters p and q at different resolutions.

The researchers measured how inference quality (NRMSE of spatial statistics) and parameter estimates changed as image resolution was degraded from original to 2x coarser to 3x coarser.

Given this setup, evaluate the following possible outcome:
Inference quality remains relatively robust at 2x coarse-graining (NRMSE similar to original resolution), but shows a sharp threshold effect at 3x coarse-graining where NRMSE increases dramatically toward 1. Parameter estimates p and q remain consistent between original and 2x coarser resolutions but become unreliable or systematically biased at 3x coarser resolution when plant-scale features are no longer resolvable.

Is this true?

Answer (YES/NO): NO